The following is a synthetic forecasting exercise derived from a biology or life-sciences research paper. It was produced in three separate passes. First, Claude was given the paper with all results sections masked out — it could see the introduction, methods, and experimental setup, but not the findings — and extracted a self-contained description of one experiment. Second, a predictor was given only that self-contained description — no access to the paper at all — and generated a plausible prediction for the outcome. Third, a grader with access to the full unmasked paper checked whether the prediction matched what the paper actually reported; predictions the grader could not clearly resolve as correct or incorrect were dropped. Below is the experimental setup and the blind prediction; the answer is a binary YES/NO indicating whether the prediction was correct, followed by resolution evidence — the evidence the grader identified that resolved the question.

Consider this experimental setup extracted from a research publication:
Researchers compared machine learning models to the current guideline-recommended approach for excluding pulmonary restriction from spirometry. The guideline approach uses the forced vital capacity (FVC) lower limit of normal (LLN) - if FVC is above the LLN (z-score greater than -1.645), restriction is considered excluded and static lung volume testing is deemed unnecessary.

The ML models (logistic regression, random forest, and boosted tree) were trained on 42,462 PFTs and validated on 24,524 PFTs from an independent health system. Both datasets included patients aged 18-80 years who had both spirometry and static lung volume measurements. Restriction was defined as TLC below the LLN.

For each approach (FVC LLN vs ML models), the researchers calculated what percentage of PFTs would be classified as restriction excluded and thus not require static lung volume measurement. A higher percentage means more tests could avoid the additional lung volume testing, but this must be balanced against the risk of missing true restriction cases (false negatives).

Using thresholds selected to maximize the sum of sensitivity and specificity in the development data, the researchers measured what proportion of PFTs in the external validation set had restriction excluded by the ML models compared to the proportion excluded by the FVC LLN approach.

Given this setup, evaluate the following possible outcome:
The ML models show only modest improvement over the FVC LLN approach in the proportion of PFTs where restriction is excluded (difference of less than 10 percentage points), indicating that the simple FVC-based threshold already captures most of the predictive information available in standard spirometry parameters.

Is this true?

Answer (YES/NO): NO